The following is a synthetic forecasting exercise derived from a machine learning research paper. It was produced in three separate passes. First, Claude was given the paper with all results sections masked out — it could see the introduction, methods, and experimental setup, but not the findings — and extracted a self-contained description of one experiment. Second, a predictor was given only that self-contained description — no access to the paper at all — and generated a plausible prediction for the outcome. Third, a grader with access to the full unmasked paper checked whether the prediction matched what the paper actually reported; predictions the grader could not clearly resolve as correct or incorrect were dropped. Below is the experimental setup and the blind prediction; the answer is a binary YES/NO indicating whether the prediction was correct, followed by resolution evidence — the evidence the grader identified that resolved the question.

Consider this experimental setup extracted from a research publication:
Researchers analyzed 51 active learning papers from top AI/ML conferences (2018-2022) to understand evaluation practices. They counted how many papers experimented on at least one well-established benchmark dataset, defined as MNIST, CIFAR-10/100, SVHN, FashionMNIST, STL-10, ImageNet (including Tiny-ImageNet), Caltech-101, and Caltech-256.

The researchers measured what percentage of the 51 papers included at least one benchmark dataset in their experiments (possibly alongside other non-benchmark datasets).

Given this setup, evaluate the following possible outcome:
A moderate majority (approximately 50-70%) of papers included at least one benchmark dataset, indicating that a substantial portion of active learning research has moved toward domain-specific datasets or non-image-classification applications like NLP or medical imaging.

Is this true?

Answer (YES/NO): NO